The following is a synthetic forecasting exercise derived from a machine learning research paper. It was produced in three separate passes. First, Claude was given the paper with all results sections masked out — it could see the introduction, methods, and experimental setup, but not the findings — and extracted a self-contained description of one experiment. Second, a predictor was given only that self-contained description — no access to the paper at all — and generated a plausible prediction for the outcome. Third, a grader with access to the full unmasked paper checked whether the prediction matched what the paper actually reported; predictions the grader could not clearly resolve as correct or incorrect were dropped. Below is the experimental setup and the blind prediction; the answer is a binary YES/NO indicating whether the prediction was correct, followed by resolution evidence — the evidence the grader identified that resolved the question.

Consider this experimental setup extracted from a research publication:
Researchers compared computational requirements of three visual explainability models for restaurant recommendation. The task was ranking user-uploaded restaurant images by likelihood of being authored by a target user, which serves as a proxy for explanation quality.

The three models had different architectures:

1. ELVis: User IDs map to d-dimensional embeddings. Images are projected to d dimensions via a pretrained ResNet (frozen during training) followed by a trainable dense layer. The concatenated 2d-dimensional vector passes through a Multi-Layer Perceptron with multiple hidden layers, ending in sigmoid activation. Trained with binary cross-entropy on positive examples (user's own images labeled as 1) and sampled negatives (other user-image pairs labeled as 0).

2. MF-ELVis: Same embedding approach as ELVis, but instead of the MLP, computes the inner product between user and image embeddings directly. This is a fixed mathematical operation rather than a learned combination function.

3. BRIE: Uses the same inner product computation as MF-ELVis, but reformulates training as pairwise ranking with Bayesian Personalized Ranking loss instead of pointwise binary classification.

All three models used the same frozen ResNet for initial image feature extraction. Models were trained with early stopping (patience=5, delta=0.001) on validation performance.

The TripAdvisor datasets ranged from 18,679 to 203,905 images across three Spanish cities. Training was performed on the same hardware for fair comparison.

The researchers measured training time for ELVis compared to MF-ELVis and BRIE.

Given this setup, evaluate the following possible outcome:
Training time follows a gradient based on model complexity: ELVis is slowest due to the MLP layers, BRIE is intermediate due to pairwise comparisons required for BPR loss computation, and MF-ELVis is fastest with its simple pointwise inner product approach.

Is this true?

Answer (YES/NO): NO